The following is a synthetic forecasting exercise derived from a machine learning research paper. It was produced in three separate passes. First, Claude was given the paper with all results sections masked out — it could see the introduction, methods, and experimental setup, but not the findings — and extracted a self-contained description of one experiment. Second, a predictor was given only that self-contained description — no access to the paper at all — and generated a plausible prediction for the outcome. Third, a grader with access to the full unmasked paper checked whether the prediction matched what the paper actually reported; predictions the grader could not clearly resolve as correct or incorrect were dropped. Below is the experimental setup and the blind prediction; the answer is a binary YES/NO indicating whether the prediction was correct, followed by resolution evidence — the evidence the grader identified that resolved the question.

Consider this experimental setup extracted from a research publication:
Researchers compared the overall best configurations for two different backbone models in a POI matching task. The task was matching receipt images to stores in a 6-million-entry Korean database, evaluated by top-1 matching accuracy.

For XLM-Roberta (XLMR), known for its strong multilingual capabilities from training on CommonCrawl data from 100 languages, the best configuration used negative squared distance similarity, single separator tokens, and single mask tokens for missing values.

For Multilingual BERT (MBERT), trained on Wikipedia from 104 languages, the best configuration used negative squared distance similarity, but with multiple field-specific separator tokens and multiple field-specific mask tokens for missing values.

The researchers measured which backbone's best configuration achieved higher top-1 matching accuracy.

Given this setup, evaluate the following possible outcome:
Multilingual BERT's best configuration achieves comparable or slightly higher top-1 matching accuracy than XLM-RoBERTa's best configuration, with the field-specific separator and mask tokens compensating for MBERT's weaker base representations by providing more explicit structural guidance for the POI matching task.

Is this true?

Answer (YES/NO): YES